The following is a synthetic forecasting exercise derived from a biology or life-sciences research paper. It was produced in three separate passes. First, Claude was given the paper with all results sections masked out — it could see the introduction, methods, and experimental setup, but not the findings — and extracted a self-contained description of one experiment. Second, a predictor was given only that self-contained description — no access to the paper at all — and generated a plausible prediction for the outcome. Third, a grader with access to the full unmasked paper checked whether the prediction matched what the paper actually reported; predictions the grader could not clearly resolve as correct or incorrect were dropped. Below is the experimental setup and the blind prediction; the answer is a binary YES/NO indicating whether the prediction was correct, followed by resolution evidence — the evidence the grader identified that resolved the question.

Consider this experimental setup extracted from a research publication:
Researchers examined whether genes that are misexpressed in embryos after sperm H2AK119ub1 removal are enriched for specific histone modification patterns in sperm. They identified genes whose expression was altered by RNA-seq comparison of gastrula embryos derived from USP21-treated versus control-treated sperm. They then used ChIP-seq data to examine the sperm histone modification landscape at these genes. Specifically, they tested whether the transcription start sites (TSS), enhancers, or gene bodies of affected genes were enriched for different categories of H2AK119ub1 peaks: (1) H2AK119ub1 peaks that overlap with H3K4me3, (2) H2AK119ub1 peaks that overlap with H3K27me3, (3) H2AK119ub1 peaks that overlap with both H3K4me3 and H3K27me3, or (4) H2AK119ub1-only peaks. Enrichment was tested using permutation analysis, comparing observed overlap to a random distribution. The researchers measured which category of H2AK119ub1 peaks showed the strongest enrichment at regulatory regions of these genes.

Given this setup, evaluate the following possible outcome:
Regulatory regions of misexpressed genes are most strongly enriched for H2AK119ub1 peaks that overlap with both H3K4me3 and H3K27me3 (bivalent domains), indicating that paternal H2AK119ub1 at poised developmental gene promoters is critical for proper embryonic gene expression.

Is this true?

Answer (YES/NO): NO